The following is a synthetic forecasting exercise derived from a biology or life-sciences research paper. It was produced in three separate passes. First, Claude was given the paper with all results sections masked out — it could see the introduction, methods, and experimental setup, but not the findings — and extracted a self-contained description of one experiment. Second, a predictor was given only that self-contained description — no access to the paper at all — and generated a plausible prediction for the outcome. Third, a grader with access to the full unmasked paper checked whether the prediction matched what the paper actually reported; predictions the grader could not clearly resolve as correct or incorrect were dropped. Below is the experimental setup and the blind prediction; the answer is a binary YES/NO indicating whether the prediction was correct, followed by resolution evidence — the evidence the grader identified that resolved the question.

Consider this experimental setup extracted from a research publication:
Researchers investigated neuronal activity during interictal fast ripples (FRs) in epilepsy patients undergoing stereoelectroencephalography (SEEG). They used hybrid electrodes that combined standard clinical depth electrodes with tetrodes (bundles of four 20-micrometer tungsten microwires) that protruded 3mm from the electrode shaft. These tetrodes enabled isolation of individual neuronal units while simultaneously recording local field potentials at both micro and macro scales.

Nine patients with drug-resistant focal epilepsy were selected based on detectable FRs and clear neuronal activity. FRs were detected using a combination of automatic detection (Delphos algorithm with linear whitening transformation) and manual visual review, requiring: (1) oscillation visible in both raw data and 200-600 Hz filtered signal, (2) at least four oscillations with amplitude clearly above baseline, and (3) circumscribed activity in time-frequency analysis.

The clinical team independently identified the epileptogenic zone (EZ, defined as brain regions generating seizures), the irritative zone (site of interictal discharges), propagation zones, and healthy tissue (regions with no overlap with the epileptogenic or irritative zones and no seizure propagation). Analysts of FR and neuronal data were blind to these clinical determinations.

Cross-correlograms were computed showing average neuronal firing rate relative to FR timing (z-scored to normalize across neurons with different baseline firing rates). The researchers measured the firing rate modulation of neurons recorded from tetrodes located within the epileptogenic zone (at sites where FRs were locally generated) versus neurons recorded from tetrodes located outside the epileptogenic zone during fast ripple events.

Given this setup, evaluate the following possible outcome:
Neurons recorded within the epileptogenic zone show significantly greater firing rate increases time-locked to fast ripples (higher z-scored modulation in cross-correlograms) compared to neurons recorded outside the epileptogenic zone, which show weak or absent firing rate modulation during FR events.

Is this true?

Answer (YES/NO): YES